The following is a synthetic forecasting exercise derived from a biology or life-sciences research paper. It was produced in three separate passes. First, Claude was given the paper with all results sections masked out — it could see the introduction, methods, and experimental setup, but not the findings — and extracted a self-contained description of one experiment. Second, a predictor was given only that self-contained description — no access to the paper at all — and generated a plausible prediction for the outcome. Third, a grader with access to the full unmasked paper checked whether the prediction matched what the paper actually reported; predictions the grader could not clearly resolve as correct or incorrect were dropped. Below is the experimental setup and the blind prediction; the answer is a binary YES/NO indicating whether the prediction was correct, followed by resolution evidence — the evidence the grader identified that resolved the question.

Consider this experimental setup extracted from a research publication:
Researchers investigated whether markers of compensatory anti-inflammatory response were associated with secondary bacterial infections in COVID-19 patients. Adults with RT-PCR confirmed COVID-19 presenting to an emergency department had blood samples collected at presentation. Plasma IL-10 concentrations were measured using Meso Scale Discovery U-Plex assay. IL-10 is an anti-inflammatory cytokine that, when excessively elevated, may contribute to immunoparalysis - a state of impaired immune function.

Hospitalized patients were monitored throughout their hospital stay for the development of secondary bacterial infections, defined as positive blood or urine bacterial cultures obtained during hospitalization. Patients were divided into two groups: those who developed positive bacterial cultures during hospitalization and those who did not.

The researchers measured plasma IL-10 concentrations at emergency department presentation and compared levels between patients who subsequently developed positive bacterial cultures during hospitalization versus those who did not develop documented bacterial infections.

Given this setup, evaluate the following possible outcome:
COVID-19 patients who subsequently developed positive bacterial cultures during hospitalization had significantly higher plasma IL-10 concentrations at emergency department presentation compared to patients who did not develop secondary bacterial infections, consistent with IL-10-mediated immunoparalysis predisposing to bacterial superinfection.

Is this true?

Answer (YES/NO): YES